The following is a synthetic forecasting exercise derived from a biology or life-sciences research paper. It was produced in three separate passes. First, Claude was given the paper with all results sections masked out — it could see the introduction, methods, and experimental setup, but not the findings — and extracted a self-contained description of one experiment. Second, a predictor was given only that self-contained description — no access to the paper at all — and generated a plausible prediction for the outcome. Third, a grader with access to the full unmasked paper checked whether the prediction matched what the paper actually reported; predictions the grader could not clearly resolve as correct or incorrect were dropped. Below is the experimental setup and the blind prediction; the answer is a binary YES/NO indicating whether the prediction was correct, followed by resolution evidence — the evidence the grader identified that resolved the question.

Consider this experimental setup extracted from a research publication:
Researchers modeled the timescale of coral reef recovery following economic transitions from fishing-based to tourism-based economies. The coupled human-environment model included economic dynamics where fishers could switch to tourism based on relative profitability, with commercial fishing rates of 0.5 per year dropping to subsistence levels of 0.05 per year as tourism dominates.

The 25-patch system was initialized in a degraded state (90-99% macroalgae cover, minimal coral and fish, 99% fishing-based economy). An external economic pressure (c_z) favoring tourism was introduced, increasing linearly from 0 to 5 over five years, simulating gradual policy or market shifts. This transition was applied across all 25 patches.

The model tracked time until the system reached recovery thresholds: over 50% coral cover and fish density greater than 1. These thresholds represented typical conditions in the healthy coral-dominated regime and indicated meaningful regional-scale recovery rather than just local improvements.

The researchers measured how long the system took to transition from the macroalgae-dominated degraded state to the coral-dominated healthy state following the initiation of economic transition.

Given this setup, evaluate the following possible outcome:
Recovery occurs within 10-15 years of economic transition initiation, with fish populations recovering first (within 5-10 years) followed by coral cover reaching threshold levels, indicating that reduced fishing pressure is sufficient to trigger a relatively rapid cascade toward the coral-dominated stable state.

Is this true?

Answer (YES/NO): NO